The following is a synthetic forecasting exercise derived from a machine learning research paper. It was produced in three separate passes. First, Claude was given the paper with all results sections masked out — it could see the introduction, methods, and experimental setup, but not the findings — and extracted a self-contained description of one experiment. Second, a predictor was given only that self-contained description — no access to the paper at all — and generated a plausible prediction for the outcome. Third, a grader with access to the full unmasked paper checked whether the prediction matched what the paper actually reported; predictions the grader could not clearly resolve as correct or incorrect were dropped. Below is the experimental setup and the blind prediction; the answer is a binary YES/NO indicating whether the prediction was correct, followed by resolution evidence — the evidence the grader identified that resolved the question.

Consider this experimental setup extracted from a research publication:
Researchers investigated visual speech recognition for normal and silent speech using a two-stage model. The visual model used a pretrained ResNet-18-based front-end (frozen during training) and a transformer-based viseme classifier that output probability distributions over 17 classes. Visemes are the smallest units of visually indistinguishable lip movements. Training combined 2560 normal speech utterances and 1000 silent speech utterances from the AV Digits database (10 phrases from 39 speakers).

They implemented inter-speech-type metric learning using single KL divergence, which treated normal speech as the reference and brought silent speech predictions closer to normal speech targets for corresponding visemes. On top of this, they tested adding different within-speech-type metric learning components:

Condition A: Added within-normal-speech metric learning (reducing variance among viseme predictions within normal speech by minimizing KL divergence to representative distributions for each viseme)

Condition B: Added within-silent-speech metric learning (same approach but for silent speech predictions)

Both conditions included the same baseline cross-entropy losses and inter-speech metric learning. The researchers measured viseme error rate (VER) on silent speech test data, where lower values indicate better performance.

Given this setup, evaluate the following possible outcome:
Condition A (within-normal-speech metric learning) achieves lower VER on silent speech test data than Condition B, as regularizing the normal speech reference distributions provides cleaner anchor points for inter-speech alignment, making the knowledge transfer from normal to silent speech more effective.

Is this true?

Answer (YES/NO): YES